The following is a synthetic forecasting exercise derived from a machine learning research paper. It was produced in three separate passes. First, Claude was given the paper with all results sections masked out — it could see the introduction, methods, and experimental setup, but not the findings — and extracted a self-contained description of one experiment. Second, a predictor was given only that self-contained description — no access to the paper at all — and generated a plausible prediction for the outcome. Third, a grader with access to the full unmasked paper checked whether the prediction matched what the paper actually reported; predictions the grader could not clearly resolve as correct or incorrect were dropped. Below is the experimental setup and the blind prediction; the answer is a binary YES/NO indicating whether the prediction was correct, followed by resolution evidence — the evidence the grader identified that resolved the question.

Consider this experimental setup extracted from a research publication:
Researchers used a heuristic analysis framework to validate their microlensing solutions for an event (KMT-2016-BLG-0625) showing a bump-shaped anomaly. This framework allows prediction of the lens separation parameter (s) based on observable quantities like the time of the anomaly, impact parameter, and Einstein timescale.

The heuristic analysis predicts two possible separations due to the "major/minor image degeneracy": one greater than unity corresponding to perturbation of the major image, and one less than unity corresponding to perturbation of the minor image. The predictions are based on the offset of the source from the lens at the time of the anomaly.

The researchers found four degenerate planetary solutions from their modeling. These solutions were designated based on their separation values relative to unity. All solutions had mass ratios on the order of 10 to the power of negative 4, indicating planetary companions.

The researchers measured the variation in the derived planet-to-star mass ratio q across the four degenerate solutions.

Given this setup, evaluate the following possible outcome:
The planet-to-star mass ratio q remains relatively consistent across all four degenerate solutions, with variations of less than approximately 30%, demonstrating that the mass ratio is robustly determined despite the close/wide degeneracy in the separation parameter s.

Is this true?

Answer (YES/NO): NO